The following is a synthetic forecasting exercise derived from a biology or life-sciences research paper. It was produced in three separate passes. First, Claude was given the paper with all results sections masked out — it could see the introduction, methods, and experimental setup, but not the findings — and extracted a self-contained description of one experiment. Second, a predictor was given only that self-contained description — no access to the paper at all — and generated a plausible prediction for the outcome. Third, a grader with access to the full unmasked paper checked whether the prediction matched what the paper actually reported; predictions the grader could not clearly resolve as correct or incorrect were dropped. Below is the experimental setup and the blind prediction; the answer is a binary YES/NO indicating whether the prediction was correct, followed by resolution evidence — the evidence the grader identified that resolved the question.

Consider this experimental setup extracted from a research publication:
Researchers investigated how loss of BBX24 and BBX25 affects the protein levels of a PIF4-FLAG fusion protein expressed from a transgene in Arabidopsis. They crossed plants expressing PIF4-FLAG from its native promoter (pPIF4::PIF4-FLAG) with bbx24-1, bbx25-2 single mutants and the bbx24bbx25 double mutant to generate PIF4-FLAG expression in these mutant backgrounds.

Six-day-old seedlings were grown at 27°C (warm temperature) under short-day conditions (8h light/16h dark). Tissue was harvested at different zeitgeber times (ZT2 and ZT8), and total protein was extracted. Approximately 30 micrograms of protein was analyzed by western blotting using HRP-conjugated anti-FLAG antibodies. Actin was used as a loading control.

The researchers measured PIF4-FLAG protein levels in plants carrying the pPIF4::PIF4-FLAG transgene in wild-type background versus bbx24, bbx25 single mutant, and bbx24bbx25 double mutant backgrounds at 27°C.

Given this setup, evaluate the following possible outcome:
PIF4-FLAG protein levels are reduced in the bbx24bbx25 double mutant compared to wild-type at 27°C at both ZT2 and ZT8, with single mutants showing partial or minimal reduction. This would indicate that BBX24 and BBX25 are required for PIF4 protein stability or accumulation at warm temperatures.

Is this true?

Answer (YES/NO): YES